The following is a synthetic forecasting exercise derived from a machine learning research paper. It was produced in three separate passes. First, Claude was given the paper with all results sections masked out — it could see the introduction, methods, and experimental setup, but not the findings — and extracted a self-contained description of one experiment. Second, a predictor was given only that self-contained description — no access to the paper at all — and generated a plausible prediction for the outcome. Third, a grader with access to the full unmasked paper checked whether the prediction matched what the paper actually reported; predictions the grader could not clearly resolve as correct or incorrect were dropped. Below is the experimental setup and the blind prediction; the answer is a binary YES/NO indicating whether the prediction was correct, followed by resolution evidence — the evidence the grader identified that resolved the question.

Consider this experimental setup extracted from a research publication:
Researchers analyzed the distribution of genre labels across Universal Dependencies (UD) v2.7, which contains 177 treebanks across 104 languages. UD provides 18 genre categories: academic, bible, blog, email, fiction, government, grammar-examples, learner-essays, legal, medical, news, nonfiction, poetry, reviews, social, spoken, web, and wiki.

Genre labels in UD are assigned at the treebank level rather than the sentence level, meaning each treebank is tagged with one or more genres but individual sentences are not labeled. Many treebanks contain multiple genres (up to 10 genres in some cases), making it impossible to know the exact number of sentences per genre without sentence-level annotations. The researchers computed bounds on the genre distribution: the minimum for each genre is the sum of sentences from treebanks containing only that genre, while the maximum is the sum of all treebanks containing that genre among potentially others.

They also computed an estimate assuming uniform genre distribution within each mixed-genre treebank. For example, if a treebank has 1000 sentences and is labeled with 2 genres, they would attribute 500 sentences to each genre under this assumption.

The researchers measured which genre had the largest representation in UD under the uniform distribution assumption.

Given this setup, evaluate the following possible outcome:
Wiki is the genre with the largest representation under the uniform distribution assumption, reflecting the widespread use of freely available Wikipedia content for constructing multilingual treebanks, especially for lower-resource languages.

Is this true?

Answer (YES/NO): NO